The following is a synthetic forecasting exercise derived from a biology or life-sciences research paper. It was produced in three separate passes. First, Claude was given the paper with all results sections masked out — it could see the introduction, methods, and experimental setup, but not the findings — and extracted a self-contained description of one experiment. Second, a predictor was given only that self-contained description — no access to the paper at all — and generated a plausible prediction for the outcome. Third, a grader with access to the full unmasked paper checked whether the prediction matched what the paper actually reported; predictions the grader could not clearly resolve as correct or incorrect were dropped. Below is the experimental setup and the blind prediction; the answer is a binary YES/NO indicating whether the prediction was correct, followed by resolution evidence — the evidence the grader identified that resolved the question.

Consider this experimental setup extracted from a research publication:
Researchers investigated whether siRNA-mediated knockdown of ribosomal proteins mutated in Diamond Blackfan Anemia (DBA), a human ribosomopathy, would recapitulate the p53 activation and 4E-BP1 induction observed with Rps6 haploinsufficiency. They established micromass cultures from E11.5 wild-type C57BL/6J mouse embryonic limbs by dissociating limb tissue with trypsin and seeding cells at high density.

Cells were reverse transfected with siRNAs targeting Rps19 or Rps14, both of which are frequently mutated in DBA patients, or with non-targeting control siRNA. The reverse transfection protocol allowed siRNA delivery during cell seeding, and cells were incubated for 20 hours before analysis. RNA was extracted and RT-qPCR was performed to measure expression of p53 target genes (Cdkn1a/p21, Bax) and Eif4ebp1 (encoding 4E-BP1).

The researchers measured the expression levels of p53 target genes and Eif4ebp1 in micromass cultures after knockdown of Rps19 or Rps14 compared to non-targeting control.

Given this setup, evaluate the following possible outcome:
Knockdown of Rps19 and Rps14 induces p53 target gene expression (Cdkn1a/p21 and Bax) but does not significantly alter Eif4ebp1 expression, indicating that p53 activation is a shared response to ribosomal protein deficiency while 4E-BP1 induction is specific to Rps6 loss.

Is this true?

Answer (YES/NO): NO